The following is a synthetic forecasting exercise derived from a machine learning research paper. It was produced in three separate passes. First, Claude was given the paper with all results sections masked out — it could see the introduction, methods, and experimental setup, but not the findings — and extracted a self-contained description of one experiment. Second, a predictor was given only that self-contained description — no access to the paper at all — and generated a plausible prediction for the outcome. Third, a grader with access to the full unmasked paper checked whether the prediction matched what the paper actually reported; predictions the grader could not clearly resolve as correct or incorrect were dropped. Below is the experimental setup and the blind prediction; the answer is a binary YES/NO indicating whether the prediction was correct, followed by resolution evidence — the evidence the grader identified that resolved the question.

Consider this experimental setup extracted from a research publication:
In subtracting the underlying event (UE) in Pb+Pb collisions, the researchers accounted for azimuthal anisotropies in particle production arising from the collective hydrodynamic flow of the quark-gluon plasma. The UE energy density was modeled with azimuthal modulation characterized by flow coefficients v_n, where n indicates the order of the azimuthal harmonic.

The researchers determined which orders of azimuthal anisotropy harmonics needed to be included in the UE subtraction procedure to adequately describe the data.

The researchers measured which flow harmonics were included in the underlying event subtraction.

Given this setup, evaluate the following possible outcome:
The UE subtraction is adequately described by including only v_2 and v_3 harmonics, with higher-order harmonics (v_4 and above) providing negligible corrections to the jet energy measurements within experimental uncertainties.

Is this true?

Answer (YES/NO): NO